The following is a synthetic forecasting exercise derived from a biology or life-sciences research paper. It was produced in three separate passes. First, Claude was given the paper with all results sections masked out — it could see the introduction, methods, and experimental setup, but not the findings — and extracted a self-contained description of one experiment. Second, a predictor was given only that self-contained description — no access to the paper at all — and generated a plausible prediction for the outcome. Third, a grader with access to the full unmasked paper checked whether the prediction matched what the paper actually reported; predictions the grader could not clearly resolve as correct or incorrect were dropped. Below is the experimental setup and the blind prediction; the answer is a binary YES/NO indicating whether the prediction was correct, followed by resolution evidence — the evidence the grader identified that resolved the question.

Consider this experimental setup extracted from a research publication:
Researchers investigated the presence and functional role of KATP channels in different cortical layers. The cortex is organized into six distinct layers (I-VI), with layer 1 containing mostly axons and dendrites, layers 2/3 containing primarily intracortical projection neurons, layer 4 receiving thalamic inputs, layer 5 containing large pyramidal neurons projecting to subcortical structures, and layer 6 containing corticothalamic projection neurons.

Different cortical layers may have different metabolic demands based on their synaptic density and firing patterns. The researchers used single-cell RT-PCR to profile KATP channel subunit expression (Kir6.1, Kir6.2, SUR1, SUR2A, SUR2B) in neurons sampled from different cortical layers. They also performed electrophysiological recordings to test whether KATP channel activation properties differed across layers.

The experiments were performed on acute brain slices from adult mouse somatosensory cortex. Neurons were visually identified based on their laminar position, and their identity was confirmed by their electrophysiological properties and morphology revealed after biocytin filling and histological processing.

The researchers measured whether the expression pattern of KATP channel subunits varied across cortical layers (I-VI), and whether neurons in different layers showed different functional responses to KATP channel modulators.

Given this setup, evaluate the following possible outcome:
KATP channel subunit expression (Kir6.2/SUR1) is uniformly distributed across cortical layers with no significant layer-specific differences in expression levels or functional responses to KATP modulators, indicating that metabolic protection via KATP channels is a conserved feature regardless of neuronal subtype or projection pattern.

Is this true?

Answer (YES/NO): YES